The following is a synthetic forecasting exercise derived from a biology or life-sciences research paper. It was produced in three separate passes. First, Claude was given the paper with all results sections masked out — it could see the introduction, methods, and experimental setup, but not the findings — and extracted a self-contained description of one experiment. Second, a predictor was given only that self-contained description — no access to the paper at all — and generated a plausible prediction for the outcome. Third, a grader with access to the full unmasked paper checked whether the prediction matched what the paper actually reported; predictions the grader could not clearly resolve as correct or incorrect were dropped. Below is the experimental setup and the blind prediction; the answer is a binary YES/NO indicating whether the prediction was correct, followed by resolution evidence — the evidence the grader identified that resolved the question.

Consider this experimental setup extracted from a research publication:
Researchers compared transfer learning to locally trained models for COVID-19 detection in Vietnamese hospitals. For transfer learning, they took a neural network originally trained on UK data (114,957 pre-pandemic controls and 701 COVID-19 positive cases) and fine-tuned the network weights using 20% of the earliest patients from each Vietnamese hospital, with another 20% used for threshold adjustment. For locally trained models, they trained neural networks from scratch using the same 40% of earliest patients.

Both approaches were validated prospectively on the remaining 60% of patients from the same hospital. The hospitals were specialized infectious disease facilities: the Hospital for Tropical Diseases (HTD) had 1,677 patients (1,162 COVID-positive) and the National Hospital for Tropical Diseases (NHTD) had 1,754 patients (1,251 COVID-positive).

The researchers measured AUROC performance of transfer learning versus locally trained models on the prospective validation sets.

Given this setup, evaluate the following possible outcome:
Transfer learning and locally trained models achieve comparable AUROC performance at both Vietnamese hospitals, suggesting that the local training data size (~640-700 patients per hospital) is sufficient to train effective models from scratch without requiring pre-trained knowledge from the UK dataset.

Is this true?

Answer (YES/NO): NO